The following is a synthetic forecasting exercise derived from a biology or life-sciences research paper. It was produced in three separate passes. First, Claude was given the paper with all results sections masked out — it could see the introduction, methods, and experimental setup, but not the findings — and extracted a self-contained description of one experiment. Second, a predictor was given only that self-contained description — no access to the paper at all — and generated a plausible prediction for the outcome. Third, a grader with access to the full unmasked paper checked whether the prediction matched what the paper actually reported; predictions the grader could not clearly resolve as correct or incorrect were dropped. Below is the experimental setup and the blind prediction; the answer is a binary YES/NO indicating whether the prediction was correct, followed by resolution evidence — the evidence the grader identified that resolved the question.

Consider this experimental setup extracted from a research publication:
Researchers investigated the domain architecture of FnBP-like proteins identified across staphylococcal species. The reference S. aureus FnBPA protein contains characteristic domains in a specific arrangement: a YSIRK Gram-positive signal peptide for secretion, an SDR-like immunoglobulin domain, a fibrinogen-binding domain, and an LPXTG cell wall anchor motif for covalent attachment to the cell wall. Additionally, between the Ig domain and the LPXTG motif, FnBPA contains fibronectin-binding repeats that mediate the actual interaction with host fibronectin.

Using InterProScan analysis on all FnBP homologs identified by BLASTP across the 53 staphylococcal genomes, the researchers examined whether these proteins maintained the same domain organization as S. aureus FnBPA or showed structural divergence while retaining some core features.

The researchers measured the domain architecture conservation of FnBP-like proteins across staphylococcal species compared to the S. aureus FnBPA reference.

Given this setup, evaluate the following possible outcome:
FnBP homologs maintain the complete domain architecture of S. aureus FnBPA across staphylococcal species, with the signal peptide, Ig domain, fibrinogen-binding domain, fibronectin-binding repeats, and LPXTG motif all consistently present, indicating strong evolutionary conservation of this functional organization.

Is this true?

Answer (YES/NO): NO